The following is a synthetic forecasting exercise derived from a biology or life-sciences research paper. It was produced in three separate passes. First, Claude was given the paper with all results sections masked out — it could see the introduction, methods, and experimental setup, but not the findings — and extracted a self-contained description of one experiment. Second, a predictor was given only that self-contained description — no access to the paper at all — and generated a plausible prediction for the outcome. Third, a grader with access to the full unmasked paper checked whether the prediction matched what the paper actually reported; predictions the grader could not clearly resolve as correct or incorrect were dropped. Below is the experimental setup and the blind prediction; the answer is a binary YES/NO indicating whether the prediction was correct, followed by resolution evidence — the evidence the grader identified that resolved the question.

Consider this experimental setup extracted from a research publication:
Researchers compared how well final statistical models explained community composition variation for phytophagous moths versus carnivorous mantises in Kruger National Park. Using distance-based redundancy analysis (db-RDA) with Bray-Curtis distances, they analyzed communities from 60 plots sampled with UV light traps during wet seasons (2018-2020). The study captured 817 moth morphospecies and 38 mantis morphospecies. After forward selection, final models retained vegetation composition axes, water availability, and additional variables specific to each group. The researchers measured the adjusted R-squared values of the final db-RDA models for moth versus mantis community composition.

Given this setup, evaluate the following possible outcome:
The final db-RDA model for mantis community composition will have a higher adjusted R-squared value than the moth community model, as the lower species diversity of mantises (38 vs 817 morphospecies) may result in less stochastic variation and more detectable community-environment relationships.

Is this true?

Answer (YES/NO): YES